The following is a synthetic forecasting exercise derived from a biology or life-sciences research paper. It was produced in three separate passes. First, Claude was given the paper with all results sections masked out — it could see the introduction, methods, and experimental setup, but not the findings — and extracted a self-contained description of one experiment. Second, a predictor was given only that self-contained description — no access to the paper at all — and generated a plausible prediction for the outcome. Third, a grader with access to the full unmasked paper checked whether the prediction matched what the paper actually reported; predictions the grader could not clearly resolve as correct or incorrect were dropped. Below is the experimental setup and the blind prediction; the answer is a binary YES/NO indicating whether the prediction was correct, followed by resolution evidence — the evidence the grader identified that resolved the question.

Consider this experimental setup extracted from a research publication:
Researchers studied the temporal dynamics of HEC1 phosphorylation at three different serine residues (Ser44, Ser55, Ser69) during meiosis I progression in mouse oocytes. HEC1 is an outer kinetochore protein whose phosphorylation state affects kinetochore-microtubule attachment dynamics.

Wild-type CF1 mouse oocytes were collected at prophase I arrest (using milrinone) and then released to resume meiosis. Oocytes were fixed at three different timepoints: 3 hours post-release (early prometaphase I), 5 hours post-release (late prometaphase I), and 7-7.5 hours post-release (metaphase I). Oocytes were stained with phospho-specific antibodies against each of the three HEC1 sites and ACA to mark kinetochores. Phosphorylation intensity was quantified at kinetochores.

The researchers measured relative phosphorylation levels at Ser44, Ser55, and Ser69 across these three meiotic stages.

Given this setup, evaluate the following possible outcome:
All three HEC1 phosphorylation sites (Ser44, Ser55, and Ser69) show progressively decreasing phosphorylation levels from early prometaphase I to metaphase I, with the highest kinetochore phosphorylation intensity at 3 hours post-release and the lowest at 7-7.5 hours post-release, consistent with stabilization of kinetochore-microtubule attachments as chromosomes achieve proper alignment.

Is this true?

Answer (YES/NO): NO